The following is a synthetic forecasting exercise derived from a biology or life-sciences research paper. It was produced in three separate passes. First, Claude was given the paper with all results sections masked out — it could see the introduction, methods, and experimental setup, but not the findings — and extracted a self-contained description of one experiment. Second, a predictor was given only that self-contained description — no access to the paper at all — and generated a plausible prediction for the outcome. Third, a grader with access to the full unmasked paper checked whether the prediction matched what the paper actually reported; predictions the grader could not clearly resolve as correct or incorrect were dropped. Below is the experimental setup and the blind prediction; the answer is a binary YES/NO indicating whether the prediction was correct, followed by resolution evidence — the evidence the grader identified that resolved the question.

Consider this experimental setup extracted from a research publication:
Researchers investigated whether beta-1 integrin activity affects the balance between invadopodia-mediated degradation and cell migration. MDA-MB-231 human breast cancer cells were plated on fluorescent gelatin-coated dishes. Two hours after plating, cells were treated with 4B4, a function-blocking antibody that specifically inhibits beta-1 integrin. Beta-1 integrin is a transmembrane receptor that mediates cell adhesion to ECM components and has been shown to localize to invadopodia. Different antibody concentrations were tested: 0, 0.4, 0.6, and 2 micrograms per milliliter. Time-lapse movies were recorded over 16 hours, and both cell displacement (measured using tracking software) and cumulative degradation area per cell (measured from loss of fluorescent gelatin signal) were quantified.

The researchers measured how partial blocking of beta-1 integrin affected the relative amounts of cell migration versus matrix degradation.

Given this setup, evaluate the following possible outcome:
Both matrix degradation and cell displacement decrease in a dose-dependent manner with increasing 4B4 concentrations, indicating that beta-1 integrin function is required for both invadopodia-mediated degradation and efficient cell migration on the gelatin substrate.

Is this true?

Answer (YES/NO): NO